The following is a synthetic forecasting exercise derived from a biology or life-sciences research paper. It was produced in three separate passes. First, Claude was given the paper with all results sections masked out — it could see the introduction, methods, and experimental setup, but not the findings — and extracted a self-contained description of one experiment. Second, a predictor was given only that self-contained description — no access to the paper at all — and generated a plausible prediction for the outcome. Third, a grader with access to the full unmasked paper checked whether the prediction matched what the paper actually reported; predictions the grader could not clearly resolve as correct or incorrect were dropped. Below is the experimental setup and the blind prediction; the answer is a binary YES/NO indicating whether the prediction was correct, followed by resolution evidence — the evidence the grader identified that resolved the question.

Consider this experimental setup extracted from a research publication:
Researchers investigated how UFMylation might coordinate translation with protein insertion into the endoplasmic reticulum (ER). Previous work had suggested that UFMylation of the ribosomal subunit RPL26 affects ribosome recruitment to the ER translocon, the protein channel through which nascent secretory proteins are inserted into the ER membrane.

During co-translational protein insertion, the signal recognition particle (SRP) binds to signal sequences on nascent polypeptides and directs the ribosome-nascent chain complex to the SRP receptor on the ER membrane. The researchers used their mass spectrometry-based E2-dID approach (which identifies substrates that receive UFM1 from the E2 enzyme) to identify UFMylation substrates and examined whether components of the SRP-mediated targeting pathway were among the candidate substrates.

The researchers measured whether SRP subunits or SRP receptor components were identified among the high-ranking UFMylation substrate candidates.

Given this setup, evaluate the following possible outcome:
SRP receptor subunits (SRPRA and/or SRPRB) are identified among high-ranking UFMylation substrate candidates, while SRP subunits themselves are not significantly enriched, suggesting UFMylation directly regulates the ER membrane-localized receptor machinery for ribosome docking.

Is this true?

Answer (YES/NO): NO